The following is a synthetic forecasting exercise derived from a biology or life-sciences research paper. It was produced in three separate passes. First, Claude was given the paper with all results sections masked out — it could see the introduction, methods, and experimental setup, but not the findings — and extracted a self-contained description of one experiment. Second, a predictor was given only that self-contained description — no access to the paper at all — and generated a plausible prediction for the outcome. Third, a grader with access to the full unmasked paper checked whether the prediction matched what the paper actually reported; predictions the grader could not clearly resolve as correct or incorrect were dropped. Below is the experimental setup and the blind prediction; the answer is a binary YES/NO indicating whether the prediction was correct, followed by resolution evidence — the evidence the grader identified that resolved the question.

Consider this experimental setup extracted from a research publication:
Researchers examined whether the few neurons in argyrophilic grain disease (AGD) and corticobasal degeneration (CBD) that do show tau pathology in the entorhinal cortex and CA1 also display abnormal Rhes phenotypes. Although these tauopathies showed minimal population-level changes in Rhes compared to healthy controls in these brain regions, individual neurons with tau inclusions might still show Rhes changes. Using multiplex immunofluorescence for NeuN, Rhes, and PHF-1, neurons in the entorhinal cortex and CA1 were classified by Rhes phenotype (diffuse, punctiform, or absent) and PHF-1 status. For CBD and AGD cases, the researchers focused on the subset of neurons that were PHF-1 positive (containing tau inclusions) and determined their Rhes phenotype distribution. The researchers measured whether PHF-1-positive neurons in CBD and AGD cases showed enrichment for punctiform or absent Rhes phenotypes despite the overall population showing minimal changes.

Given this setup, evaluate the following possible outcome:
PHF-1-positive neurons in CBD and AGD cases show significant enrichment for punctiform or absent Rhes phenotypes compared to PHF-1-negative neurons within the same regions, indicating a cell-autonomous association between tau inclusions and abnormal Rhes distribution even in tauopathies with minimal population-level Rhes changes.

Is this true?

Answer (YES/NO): NO